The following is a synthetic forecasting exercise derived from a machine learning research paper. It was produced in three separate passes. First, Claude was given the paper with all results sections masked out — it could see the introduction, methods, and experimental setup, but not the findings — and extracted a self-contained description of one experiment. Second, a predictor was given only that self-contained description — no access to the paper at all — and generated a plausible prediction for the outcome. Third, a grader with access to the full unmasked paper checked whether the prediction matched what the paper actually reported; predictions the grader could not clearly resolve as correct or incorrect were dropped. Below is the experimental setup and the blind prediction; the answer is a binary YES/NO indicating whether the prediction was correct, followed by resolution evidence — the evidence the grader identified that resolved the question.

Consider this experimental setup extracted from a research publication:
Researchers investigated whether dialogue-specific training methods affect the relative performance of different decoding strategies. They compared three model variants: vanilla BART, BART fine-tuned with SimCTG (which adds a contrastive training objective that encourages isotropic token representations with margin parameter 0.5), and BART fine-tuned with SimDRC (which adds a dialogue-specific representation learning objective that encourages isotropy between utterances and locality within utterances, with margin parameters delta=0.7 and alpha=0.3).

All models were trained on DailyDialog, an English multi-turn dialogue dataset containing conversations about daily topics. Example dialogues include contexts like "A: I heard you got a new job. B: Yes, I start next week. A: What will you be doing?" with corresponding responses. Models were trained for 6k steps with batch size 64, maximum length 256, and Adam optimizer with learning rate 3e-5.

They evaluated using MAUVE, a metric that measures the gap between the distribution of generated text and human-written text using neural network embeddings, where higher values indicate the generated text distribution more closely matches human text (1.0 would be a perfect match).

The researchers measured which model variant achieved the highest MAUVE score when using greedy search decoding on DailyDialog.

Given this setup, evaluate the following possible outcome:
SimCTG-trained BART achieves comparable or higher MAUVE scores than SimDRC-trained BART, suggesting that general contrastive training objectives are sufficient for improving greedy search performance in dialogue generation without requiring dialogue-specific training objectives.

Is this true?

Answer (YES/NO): NO